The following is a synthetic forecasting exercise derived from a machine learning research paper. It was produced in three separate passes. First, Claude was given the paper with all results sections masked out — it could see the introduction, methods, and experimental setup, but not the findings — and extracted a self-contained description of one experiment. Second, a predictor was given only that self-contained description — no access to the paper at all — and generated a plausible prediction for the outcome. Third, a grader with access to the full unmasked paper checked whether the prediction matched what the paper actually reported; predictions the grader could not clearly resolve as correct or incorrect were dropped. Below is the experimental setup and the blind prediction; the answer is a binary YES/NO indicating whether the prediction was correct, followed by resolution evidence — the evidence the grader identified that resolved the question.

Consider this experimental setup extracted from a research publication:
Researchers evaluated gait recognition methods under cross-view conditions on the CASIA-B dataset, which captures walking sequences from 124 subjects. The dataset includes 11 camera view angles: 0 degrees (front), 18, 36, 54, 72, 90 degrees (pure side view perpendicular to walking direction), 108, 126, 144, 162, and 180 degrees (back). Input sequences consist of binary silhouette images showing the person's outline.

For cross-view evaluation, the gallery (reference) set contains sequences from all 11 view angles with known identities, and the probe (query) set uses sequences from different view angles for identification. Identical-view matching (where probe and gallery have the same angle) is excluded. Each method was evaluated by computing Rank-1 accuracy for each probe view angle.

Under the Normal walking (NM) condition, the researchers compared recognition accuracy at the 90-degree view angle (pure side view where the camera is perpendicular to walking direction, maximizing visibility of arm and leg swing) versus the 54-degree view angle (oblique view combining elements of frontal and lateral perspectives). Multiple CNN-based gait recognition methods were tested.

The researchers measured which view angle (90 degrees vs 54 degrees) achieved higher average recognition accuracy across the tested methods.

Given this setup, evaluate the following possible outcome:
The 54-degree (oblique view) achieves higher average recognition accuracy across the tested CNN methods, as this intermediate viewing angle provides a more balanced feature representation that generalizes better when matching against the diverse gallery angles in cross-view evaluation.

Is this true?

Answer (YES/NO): YES